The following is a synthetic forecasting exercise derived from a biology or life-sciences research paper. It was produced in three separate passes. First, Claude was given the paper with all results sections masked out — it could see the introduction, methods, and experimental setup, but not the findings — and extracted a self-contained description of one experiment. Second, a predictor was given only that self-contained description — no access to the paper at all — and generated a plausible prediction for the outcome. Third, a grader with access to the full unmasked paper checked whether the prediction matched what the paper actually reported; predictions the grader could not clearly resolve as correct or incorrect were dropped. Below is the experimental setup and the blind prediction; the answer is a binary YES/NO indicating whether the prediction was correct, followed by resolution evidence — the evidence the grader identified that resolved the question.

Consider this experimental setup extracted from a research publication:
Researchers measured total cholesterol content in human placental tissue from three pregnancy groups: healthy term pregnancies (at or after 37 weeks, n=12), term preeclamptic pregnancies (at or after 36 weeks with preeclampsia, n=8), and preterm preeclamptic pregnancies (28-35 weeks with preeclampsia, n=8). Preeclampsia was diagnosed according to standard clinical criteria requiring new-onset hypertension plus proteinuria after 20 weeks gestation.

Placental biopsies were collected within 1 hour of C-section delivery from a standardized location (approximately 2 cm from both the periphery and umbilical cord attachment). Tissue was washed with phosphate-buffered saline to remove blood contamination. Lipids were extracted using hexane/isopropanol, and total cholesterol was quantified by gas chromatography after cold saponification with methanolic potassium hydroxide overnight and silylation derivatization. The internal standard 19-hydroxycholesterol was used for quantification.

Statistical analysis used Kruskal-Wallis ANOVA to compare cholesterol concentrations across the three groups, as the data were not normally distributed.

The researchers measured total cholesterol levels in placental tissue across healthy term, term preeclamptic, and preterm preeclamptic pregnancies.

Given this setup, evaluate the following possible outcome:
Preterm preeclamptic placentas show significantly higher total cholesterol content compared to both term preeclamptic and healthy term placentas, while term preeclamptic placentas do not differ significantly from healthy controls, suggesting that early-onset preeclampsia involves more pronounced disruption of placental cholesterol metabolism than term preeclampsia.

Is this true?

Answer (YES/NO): NO